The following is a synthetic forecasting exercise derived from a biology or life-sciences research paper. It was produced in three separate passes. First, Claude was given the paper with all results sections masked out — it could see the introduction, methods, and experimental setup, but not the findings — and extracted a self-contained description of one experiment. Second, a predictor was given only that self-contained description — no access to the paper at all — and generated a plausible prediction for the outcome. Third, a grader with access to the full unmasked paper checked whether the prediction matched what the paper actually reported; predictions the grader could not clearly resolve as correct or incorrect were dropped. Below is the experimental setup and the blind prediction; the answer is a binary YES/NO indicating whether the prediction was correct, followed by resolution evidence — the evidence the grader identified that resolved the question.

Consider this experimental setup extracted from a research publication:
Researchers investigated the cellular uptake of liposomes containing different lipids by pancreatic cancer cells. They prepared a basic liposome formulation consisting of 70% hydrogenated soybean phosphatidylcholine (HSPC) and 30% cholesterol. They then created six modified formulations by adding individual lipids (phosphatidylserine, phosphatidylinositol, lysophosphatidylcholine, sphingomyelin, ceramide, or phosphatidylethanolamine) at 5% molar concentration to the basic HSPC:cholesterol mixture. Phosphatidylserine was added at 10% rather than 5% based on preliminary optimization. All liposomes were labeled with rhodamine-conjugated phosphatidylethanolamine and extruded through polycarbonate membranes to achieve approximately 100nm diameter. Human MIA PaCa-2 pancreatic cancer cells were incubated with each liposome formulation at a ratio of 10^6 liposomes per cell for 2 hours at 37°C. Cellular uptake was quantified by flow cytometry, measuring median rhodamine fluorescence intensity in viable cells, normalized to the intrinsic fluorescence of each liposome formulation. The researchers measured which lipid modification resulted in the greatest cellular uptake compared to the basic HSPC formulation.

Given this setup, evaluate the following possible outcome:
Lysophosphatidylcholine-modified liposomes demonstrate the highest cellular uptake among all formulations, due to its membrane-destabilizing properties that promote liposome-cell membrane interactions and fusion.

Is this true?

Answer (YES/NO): NO